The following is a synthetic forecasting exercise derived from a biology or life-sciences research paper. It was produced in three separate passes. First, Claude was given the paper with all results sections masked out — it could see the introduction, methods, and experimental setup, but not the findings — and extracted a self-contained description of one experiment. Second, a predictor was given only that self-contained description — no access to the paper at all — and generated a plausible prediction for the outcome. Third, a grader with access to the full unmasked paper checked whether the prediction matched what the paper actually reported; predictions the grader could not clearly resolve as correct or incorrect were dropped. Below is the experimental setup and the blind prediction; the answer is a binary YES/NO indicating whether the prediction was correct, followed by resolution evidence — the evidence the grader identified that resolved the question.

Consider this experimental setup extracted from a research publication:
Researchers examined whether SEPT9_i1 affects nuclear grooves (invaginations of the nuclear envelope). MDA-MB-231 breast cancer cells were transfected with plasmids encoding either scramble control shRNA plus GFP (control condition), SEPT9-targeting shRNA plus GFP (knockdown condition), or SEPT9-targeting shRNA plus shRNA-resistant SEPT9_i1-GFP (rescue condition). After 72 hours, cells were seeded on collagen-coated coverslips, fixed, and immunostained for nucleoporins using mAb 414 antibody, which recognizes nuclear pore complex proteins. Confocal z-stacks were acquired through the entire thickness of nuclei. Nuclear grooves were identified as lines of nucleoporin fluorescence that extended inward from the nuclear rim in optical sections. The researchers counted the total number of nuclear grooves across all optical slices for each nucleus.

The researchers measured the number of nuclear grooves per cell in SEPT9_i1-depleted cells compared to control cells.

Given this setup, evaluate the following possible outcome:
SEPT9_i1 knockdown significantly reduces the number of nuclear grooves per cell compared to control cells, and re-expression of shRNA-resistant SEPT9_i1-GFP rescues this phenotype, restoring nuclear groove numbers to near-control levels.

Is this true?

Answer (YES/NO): NO